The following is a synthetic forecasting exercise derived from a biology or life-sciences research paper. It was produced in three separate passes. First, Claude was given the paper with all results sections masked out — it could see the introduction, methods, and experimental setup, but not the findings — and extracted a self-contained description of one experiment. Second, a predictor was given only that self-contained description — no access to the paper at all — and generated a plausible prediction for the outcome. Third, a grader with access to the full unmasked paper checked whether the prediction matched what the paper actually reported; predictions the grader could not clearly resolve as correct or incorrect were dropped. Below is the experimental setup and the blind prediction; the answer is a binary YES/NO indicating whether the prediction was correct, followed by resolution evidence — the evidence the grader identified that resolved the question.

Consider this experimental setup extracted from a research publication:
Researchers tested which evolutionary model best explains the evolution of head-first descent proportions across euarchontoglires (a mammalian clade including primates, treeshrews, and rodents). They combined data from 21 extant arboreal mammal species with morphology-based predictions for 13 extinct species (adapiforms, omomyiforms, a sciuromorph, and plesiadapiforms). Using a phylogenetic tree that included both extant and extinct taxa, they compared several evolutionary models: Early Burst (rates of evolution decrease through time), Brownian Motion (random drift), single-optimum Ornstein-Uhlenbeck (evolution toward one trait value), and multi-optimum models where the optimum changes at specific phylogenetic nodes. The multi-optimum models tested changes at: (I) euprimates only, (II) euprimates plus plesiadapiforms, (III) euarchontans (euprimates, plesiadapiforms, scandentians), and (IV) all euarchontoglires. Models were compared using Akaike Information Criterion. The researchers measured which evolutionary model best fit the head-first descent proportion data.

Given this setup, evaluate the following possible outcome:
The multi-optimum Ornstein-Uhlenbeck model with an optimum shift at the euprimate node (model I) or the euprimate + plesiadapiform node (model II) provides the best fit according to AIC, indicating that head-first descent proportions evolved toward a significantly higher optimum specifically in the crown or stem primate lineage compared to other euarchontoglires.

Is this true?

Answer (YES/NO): NO